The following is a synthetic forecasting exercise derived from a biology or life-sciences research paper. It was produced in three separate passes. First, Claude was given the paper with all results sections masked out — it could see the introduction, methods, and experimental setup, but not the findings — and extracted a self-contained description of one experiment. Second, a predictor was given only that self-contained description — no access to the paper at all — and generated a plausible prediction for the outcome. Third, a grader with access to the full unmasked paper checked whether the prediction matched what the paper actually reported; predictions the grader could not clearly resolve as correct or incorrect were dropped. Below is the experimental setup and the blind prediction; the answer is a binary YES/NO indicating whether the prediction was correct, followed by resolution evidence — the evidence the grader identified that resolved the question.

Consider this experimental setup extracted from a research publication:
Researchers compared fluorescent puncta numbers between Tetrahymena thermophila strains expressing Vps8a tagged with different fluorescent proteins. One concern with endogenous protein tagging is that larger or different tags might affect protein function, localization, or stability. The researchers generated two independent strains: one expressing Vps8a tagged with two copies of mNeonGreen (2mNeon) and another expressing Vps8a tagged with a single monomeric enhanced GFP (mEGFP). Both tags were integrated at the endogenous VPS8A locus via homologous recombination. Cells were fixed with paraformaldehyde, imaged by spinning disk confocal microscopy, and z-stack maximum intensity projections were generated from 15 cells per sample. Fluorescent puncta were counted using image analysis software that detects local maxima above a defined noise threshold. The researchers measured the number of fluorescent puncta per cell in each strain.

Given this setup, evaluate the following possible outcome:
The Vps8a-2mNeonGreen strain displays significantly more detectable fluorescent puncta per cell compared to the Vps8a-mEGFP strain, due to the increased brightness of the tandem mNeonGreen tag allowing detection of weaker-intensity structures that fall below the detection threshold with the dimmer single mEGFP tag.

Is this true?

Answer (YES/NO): NO